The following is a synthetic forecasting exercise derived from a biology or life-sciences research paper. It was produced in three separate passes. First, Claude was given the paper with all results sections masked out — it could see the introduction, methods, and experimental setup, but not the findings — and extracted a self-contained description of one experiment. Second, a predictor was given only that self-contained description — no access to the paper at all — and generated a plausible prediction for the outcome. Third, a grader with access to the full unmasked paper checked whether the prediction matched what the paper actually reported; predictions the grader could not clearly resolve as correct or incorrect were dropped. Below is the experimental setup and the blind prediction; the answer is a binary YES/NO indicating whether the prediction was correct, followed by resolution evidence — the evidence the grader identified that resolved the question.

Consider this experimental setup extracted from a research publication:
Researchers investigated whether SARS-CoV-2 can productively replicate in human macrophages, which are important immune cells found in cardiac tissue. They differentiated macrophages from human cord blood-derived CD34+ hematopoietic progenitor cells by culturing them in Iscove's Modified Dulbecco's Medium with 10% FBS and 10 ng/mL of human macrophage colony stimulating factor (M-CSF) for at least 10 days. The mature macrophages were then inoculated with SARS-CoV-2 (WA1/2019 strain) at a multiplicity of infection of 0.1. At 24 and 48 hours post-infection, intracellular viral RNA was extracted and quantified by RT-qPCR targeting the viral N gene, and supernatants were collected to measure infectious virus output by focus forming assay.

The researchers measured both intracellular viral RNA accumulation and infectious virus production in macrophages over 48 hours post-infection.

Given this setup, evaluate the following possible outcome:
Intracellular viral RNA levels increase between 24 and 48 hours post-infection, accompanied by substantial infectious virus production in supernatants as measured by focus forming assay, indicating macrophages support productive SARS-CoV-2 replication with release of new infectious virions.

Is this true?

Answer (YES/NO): NO